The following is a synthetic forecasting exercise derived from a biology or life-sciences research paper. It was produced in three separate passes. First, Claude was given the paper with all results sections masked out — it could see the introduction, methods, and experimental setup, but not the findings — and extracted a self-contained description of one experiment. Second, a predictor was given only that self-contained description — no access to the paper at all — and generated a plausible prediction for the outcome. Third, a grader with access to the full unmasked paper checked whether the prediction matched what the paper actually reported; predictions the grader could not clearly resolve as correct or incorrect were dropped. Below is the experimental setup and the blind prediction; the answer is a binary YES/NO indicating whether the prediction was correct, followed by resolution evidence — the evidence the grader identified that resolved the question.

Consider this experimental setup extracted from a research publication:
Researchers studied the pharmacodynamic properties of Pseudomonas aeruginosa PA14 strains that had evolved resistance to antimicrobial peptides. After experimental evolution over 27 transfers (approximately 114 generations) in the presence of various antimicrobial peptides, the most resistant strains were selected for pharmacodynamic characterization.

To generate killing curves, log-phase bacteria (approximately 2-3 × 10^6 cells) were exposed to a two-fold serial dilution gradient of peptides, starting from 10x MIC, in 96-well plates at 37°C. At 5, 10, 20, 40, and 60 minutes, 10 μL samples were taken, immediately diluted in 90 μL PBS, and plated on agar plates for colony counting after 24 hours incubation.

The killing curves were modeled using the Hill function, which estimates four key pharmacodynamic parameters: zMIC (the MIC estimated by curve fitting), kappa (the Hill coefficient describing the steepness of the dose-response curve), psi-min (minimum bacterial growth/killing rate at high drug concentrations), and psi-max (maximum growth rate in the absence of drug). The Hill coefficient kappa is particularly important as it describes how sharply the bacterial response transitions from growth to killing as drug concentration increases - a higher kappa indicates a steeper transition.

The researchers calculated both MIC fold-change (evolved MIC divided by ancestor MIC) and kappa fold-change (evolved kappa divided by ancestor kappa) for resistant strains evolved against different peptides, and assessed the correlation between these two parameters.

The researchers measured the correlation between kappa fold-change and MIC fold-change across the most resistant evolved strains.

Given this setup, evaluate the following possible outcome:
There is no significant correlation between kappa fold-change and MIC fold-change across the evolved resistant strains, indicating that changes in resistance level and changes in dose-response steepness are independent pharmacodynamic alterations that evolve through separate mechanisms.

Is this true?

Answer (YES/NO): NO